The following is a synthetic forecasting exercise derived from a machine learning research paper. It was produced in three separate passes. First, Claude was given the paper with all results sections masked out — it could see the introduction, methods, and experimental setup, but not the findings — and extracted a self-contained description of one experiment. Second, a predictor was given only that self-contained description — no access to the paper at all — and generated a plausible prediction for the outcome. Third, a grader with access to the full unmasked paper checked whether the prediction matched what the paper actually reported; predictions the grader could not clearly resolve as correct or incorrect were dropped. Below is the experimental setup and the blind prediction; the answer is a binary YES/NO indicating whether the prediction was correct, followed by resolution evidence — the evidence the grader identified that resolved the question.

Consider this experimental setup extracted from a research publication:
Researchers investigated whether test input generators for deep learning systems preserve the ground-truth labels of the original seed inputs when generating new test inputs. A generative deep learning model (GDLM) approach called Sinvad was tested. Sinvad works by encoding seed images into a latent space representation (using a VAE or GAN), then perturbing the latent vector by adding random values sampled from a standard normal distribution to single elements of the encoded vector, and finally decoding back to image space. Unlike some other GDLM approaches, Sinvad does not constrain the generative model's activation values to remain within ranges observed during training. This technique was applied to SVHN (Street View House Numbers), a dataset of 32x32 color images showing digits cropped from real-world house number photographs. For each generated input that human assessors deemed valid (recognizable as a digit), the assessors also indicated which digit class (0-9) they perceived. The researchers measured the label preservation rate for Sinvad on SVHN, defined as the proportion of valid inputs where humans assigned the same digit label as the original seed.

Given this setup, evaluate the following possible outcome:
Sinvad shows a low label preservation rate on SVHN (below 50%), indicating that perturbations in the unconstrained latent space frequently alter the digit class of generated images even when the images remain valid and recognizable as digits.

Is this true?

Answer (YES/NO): YES